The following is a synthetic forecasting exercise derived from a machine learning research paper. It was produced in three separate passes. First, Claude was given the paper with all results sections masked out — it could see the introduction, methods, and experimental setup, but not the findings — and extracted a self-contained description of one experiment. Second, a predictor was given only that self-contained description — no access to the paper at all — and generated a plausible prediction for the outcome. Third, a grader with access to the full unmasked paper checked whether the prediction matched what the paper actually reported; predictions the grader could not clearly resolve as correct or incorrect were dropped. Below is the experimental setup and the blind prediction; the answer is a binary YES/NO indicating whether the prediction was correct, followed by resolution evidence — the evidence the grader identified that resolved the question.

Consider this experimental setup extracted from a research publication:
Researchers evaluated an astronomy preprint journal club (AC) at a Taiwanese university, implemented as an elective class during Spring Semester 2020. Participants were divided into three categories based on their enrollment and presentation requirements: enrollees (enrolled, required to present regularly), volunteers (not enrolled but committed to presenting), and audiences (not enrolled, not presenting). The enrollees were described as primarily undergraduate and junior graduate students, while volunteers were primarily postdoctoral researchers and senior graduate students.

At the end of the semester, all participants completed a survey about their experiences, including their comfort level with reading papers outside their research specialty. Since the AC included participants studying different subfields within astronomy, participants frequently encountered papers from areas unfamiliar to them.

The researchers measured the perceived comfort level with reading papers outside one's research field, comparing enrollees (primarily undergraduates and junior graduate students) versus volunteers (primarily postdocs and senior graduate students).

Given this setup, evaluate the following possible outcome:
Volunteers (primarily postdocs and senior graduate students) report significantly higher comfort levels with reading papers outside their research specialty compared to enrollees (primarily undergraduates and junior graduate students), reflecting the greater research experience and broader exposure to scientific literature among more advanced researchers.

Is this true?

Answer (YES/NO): YES